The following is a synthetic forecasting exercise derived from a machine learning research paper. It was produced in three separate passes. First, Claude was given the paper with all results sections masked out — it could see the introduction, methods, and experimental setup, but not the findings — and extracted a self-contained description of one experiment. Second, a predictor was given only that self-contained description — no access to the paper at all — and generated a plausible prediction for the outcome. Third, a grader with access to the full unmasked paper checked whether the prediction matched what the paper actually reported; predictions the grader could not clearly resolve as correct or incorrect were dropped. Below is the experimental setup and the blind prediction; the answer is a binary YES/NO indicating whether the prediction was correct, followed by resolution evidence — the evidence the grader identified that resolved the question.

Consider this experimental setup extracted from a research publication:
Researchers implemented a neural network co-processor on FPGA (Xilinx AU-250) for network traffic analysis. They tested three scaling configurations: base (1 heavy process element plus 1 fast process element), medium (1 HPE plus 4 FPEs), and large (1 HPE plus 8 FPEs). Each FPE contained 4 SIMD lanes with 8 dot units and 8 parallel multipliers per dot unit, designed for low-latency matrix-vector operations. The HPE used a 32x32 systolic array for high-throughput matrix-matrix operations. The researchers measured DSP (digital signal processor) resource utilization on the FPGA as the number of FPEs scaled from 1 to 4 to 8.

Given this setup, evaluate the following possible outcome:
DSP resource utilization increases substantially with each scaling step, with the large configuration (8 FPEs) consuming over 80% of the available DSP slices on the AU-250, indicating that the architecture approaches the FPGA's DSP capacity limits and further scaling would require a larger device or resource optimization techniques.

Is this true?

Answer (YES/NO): NO